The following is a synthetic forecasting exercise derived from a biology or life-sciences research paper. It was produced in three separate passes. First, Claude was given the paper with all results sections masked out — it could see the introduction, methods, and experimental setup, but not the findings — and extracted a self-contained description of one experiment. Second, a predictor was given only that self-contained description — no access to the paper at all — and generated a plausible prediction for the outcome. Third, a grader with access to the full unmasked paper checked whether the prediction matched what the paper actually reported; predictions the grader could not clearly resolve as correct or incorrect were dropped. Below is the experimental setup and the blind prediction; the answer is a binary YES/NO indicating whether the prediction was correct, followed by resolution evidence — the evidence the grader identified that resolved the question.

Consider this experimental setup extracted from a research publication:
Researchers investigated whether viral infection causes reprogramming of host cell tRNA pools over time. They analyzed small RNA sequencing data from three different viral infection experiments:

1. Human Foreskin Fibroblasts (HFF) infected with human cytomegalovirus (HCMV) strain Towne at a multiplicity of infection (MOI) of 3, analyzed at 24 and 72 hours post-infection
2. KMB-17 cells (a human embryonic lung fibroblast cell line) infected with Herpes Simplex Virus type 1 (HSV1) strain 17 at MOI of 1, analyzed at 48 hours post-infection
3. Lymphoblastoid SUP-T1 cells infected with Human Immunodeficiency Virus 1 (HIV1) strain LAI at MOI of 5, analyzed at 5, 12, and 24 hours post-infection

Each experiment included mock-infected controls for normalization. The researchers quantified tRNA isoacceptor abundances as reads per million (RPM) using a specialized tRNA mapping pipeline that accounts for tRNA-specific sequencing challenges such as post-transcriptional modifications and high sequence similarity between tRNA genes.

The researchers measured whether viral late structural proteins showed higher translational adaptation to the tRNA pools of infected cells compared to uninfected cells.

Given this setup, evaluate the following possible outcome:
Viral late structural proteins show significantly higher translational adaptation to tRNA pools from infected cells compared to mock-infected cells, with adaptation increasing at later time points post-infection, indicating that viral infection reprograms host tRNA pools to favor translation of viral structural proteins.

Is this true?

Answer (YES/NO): NO